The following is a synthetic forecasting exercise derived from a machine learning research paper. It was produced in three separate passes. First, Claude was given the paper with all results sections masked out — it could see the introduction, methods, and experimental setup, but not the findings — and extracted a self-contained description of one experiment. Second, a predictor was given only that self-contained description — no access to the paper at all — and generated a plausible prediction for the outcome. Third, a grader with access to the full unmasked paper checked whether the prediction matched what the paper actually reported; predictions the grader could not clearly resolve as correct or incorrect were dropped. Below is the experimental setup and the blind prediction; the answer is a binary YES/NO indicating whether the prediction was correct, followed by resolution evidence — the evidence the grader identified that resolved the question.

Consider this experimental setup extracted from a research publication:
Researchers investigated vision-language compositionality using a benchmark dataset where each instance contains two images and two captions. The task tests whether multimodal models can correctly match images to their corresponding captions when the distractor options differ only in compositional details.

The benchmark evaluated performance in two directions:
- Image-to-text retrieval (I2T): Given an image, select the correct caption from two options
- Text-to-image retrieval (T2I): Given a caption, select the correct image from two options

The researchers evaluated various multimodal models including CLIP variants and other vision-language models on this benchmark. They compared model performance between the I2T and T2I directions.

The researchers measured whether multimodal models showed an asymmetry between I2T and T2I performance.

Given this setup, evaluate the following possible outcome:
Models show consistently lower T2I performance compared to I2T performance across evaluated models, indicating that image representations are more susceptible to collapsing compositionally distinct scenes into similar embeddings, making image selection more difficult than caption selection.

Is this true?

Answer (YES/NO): YES